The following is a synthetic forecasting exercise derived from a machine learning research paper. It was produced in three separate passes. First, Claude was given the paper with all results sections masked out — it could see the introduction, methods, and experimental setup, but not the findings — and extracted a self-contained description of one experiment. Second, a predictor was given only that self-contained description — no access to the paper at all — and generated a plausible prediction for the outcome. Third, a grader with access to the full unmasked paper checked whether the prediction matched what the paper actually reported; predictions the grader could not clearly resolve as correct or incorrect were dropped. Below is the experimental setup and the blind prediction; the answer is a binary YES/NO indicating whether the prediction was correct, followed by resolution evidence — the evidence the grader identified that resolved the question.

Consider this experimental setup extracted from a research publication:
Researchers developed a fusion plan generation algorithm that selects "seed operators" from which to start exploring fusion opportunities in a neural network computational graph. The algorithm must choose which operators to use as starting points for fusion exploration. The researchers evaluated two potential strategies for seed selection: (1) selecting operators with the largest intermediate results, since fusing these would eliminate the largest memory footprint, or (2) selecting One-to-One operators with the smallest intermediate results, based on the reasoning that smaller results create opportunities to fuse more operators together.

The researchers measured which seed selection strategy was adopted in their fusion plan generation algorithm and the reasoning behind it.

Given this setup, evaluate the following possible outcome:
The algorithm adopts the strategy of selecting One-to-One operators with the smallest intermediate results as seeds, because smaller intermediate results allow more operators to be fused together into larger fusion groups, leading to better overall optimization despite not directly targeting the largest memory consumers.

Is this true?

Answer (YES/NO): YES